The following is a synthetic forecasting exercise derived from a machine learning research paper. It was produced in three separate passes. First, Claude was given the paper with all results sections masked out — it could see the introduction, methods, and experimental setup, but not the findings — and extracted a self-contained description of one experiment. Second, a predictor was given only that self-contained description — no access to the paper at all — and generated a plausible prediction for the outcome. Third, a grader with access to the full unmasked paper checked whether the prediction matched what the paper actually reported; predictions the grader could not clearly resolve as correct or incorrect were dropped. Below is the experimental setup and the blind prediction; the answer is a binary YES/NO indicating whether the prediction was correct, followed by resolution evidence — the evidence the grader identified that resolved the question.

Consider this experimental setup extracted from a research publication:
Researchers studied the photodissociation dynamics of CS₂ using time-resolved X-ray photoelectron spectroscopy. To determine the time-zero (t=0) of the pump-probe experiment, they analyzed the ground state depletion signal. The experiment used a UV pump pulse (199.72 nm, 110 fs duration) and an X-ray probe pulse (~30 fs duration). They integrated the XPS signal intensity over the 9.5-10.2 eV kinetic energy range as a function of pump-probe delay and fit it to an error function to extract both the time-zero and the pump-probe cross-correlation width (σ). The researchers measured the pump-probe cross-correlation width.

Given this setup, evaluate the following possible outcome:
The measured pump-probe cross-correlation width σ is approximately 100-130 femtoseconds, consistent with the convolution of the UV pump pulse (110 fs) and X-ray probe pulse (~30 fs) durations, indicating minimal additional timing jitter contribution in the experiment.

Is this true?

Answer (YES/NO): YES